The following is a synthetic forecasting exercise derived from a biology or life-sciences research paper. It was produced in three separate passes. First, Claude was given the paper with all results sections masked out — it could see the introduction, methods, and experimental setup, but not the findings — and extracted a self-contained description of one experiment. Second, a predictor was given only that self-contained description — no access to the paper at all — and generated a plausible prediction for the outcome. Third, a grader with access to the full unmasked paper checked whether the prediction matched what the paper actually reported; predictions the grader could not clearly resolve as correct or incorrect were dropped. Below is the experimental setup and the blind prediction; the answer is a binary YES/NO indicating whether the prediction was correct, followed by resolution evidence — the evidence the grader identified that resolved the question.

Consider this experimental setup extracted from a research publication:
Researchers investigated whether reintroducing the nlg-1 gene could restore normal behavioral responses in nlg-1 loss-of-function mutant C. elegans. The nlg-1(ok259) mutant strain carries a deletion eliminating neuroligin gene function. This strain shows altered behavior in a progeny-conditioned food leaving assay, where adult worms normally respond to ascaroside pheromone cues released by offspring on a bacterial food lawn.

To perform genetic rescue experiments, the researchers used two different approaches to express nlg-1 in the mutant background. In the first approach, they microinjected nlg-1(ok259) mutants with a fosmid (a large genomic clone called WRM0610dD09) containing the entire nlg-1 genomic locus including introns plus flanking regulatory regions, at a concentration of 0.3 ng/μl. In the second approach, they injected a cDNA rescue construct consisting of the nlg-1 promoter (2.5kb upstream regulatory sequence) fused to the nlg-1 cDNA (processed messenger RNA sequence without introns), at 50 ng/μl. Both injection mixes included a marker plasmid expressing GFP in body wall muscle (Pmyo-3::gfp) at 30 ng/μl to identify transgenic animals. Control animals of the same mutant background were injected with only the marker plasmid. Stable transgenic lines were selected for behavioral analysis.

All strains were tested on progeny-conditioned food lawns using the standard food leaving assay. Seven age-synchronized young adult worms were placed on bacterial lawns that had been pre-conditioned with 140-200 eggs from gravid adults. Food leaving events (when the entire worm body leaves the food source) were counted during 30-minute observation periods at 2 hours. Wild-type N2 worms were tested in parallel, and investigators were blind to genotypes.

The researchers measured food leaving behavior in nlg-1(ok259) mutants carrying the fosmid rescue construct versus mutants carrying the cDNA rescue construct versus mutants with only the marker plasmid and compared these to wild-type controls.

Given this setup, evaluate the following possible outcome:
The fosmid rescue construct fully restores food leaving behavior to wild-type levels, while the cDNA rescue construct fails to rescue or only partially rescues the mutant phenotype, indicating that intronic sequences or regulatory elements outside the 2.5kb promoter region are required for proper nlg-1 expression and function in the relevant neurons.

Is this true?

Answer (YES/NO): NO